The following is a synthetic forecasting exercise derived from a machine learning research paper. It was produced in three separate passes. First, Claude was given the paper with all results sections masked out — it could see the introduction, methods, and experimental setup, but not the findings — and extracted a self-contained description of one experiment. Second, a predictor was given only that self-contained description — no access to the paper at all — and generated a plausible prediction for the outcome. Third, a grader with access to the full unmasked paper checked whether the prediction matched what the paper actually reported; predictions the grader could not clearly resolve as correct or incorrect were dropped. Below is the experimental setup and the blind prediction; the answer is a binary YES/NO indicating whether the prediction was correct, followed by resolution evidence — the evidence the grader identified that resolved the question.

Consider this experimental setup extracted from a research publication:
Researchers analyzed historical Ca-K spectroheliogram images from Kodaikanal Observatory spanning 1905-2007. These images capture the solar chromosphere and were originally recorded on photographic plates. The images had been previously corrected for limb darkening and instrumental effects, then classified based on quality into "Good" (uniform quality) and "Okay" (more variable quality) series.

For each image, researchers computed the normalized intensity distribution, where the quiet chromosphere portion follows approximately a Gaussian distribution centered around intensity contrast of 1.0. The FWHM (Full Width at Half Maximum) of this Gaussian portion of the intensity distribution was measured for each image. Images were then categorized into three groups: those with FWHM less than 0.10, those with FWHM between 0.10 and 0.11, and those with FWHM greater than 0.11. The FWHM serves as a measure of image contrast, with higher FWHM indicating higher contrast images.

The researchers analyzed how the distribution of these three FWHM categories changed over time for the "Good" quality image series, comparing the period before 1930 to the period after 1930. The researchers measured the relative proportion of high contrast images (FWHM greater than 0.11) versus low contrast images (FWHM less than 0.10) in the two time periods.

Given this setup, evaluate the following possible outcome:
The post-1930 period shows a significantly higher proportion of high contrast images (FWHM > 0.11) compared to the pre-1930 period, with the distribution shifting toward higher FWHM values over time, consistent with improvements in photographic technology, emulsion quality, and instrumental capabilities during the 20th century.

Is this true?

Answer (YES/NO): NO